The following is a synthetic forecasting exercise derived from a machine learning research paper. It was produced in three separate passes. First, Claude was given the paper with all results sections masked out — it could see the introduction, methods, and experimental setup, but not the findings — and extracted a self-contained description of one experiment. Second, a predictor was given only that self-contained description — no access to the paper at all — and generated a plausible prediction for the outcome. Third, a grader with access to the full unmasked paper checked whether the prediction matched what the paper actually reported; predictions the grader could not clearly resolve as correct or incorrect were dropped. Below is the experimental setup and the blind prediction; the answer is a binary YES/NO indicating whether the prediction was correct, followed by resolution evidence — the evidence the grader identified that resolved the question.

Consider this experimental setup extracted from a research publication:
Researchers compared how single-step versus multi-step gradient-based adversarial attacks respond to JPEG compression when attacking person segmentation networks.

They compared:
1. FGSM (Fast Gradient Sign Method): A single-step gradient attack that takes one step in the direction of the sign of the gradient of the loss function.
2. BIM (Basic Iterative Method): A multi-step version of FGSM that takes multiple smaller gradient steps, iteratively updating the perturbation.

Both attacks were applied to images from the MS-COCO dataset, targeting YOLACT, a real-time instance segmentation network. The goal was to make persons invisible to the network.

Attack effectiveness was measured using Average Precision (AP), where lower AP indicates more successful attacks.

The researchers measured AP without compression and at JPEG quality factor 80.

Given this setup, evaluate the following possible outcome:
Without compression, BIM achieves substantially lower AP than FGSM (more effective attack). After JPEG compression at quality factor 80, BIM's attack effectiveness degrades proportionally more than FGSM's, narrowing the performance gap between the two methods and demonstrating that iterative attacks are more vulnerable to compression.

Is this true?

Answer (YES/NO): YES